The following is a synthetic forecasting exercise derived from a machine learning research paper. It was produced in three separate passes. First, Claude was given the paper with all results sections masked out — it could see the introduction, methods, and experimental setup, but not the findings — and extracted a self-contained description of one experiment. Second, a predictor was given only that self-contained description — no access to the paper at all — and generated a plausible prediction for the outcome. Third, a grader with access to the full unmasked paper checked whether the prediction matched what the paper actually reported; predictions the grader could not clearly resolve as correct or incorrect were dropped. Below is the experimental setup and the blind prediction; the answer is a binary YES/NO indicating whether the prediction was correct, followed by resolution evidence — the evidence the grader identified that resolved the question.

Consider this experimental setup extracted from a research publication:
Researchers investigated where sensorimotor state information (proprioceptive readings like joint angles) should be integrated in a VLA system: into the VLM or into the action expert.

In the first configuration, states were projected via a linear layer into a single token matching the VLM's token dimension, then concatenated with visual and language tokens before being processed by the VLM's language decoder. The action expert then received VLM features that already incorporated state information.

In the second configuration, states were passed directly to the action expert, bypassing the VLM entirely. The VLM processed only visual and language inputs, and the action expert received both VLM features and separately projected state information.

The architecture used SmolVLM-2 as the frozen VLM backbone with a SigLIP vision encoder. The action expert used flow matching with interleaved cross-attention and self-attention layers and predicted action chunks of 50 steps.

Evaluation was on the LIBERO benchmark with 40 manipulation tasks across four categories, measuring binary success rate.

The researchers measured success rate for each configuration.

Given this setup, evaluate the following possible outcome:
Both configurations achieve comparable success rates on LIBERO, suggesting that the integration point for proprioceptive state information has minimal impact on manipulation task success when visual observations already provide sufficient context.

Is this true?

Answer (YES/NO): NO